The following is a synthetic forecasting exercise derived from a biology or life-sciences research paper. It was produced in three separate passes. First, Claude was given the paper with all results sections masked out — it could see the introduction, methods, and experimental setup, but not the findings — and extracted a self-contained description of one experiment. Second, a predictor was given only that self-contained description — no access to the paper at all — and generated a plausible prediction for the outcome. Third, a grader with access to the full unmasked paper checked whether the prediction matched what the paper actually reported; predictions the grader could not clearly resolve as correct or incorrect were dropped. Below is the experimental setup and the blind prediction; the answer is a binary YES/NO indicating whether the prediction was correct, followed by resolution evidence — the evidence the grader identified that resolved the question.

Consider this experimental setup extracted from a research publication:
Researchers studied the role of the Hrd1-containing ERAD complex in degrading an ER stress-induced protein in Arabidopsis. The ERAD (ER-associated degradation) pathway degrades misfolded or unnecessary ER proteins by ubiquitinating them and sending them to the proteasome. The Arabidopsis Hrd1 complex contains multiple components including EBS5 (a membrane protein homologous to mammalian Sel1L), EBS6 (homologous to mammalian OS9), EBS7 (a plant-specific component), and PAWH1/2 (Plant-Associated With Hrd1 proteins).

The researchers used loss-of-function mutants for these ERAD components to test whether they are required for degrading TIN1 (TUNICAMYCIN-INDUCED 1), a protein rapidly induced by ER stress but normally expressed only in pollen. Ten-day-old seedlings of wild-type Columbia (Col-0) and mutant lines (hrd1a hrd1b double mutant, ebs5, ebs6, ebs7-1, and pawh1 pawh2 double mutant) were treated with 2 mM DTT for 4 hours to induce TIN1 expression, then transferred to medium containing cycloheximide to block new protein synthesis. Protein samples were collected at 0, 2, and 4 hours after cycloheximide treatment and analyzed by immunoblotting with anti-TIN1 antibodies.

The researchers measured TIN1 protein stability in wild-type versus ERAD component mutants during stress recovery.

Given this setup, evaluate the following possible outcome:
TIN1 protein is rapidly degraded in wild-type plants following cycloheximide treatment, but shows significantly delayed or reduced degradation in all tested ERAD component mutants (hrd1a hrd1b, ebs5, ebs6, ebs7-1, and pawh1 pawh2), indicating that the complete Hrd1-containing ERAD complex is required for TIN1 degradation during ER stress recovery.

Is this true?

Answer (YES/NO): YES